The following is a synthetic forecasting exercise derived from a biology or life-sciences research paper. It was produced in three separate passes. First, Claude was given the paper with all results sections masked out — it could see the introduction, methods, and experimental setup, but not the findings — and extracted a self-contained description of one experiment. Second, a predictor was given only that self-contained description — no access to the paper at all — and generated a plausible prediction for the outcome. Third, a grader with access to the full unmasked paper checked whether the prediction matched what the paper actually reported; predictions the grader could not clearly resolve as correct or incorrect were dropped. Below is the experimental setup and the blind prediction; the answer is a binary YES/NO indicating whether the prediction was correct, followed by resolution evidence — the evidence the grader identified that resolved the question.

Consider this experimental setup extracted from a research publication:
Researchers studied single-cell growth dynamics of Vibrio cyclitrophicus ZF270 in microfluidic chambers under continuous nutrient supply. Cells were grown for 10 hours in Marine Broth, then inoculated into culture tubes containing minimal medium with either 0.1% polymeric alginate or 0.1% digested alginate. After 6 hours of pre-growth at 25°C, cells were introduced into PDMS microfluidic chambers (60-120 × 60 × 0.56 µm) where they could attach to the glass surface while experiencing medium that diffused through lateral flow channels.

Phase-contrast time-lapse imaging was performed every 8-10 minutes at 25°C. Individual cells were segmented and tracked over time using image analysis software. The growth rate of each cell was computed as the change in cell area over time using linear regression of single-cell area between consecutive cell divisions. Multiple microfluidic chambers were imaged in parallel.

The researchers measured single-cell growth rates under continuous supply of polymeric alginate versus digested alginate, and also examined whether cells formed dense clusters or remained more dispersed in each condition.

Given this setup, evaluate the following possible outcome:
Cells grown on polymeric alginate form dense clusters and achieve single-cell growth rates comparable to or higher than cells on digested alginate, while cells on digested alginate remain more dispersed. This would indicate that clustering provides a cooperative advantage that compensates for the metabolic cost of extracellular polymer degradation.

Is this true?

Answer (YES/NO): YES